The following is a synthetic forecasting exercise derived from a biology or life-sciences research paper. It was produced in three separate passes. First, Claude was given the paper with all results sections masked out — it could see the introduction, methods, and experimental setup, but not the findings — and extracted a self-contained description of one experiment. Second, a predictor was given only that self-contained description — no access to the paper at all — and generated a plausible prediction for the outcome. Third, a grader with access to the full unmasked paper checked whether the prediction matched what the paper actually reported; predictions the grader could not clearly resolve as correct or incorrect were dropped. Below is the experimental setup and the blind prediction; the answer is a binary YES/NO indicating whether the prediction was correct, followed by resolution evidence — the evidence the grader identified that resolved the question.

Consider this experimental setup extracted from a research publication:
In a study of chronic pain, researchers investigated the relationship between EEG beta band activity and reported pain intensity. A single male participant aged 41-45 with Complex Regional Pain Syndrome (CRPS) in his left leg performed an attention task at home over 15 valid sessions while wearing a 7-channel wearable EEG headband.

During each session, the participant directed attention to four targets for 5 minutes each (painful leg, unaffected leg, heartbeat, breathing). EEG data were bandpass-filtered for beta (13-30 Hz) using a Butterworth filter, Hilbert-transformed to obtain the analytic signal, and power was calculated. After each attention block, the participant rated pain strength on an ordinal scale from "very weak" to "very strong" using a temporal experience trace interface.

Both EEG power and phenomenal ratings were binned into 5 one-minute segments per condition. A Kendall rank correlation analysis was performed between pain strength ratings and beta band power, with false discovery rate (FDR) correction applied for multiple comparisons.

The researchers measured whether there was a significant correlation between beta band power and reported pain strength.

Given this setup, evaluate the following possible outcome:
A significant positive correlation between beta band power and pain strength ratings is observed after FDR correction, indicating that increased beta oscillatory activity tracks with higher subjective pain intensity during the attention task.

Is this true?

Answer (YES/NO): NO